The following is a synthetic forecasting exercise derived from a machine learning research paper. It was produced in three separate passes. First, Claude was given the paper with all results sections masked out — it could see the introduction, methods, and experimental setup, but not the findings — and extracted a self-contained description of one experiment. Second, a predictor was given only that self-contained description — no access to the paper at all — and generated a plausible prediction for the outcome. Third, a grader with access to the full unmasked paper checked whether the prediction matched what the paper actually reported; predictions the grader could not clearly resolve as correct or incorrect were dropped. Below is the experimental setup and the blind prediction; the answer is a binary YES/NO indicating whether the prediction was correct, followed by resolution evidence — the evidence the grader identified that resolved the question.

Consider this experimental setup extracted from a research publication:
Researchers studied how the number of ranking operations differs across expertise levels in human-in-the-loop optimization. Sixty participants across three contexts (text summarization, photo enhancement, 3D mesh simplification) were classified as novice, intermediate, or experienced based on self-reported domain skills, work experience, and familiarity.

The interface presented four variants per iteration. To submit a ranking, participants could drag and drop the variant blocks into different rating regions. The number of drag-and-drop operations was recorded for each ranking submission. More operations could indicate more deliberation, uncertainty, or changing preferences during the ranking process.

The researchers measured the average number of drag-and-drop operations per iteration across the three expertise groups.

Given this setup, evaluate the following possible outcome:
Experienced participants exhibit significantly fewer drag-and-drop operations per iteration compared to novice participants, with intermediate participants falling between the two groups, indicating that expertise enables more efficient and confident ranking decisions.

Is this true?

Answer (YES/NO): NO